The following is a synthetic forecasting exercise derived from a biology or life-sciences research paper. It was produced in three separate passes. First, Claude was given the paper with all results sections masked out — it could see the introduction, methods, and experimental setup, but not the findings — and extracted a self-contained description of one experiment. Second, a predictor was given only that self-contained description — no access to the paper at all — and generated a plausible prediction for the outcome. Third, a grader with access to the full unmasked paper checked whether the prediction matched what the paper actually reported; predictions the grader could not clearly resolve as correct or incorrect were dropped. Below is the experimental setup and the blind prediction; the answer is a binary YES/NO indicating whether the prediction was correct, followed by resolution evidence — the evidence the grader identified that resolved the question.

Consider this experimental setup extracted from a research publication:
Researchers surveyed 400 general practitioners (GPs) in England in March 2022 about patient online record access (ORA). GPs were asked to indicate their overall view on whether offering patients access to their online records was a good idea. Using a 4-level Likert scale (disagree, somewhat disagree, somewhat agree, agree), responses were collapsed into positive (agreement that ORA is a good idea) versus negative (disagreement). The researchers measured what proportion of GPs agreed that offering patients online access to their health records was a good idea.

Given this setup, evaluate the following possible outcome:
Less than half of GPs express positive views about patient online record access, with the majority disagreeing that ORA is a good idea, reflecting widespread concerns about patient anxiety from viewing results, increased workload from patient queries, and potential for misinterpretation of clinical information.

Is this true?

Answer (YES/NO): YES